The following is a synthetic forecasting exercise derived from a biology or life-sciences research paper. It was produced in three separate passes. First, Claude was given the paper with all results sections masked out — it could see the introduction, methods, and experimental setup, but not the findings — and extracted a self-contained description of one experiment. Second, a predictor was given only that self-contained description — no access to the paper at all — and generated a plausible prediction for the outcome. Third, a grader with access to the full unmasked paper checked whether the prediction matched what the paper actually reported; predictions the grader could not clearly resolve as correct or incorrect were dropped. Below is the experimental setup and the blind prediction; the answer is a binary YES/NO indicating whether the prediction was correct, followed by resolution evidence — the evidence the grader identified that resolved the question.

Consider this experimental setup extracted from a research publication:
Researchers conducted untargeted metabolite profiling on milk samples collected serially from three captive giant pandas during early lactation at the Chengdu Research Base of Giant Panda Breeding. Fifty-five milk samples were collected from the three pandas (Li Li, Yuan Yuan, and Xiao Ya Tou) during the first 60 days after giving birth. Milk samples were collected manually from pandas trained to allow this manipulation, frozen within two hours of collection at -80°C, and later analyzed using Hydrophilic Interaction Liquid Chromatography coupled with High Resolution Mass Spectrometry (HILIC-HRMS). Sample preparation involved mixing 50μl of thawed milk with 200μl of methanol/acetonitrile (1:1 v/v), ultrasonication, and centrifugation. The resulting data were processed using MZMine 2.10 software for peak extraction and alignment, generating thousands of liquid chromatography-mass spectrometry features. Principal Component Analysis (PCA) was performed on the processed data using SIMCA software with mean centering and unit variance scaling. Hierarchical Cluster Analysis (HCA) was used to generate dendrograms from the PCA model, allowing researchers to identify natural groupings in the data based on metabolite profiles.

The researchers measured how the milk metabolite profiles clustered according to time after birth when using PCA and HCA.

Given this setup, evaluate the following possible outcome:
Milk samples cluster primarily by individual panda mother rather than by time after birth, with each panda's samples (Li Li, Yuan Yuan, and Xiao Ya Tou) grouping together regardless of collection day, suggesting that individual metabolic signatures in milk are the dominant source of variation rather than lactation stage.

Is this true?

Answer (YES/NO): NO